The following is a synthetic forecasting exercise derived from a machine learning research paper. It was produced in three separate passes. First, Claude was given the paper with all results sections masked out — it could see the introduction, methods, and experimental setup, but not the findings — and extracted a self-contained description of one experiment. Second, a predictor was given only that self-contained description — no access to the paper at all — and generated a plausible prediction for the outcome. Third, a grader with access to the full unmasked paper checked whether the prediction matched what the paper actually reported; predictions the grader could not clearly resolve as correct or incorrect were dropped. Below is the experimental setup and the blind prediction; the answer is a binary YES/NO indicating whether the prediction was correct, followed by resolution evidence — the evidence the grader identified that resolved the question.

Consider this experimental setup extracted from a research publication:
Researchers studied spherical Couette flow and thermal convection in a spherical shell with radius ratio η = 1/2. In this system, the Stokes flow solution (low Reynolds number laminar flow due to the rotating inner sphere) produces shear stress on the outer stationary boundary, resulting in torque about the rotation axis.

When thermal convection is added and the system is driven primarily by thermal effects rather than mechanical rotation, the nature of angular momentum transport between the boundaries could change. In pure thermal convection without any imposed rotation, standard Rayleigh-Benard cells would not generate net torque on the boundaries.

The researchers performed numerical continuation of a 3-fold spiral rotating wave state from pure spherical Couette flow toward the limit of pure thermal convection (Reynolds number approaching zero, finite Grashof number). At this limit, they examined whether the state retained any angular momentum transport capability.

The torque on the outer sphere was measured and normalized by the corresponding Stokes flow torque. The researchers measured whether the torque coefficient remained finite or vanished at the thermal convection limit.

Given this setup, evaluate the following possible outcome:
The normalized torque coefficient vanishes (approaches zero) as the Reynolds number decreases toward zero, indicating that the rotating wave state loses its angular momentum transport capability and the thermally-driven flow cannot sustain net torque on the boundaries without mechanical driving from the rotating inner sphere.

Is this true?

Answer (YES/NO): NO